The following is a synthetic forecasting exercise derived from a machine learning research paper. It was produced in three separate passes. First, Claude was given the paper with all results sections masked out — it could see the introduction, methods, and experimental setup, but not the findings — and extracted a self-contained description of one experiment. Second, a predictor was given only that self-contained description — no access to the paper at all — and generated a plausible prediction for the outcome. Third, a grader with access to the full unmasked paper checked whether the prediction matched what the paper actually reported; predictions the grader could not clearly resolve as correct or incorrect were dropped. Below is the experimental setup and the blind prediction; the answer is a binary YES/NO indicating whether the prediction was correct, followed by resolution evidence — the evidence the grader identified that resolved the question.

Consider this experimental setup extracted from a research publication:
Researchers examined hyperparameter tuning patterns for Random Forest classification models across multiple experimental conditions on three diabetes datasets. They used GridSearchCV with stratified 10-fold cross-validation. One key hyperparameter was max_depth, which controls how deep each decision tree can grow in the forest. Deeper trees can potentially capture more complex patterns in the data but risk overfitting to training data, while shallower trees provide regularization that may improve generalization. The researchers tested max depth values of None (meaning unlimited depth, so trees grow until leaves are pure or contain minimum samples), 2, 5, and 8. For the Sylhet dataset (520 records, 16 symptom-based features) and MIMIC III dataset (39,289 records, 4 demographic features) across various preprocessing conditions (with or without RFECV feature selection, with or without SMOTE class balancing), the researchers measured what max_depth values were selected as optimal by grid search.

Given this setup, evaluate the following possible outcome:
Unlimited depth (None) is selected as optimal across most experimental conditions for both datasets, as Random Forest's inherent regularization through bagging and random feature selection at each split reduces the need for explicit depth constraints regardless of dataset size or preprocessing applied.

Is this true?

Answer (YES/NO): YES